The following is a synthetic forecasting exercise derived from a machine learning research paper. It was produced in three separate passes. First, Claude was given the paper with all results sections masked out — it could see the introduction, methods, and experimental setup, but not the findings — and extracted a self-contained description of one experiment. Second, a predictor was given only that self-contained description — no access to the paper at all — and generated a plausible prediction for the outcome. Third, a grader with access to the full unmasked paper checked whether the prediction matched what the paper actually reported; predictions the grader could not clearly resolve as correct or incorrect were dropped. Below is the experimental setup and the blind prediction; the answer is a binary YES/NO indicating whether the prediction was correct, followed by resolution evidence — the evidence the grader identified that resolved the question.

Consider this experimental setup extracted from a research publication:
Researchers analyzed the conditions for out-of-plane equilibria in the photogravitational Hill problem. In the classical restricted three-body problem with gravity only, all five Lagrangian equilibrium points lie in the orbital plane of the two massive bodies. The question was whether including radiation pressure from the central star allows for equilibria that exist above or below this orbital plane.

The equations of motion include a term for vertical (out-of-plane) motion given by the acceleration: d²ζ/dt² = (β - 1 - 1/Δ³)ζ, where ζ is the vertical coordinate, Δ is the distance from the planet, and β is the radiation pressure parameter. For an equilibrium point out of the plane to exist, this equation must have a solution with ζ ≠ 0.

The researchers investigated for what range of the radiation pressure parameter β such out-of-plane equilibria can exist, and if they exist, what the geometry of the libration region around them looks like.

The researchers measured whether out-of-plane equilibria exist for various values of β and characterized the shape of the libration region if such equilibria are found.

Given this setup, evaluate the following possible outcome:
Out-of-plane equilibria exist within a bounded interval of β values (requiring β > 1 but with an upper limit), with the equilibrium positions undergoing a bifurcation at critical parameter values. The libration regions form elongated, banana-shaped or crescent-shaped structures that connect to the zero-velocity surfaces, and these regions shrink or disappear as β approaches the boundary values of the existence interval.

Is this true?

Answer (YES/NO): NO